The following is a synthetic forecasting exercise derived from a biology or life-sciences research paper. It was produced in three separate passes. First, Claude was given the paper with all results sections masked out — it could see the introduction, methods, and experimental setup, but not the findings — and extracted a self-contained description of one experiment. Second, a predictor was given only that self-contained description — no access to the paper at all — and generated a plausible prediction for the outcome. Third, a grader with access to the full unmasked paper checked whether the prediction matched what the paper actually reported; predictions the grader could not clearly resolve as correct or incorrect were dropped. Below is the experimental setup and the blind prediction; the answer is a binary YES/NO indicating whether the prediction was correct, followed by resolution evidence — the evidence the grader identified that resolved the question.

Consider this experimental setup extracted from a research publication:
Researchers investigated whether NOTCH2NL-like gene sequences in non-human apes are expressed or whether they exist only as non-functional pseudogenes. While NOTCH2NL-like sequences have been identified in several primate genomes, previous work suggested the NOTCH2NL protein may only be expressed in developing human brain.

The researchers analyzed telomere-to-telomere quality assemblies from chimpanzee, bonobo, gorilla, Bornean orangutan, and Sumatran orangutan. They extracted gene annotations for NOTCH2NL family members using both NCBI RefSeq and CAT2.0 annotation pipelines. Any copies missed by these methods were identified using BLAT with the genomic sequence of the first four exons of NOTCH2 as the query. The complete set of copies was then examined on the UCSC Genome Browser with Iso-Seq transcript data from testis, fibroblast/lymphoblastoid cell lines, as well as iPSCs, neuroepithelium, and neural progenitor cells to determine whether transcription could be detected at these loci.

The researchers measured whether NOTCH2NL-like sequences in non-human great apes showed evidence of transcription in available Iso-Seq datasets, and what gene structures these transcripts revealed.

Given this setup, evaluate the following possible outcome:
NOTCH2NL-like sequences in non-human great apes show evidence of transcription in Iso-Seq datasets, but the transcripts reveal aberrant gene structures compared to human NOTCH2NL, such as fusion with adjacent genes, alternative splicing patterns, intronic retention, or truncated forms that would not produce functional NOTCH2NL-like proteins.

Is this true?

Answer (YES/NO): YES